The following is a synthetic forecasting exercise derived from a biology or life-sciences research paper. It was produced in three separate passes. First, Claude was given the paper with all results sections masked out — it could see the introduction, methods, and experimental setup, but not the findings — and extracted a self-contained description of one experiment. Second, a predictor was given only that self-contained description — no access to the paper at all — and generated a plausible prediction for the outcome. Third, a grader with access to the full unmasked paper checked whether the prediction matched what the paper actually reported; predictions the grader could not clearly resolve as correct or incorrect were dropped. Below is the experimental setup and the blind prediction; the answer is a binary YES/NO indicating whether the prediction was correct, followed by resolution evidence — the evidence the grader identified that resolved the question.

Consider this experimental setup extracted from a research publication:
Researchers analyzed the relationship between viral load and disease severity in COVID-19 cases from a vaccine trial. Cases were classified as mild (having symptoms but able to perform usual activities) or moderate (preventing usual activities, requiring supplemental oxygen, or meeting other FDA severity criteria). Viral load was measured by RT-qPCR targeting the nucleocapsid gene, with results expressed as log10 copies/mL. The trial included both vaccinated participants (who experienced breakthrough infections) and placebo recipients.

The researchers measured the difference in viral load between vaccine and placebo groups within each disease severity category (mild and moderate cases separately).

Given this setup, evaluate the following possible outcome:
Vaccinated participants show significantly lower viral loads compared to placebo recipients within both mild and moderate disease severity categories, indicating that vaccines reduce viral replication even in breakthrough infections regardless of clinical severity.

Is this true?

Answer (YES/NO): YES